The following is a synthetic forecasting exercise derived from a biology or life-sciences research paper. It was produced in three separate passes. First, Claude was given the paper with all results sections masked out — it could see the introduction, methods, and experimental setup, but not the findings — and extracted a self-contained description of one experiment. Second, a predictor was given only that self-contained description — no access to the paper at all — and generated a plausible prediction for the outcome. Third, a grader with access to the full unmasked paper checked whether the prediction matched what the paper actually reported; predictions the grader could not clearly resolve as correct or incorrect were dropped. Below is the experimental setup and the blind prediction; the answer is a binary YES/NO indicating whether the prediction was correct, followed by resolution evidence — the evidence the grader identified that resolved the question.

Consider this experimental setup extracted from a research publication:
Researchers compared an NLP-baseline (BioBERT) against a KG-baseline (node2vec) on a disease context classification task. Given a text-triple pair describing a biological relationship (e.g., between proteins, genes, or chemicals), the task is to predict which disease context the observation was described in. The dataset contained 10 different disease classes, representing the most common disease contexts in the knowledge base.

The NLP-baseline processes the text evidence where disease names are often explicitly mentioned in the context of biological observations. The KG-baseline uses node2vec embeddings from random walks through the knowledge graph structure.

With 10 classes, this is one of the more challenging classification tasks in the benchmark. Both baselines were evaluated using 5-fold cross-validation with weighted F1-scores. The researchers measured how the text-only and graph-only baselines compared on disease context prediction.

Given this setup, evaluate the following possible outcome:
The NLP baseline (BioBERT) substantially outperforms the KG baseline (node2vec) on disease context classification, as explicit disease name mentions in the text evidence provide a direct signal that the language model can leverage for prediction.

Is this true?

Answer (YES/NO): YES